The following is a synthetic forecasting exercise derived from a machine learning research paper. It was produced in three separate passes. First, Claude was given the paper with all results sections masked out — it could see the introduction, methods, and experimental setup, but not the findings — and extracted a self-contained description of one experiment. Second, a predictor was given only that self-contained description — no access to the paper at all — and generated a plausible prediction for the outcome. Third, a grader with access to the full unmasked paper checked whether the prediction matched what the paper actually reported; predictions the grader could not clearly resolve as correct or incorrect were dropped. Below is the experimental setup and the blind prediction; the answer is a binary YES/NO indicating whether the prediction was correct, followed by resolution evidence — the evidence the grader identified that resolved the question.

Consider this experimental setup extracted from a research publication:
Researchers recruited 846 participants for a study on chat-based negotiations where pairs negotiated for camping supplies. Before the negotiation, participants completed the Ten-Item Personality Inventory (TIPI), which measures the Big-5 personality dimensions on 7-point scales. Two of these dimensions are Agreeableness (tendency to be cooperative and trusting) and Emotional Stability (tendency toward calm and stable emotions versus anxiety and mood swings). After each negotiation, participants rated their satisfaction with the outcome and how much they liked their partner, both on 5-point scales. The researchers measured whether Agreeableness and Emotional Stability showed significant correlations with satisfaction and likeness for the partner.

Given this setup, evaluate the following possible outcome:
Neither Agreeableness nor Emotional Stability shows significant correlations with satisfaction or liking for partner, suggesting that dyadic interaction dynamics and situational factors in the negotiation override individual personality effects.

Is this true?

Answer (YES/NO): NO